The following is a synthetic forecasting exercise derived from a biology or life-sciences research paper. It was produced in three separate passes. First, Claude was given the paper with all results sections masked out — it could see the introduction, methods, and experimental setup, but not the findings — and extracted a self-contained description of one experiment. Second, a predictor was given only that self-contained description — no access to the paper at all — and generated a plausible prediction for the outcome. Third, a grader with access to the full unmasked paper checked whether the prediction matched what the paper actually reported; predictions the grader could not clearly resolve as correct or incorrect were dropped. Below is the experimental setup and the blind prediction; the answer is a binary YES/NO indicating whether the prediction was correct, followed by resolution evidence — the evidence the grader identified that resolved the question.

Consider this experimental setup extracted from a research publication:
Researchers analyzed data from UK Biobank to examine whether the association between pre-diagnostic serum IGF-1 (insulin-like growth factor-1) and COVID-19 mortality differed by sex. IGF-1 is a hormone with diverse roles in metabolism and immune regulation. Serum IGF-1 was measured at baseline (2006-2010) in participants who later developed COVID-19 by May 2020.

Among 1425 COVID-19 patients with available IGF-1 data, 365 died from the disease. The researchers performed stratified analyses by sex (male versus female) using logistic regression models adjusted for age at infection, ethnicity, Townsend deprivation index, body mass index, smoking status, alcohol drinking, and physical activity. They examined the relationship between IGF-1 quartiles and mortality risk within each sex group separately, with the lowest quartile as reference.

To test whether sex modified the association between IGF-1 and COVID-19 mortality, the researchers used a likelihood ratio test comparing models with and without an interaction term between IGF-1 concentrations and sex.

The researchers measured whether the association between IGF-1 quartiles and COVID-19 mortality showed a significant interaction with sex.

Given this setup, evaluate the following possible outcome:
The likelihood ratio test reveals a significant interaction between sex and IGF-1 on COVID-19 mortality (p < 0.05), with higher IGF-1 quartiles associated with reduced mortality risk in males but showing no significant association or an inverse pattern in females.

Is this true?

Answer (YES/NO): NO